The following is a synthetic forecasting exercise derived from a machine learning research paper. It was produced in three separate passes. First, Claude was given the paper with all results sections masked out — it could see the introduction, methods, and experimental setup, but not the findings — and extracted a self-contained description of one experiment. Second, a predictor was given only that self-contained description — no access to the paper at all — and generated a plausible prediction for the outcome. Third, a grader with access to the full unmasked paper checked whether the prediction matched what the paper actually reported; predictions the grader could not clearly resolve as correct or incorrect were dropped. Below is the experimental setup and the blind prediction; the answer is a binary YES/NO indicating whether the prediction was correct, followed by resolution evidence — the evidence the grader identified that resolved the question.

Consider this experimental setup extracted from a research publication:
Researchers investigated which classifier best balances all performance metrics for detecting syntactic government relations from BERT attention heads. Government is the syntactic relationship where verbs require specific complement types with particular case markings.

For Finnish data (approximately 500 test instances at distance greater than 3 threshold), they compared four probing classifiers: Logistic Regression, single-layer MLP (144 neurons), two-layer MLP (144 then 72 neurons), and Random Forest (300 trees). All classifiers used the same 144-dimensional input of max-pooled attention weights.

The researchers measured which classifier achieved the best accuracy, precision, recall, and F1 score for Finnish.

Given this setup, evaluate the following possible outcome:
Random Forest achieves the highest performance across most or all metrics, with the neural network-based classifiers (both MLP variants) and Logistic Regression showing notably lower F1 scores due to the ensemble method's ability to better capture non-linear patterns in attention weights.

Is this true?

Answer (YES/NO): NO